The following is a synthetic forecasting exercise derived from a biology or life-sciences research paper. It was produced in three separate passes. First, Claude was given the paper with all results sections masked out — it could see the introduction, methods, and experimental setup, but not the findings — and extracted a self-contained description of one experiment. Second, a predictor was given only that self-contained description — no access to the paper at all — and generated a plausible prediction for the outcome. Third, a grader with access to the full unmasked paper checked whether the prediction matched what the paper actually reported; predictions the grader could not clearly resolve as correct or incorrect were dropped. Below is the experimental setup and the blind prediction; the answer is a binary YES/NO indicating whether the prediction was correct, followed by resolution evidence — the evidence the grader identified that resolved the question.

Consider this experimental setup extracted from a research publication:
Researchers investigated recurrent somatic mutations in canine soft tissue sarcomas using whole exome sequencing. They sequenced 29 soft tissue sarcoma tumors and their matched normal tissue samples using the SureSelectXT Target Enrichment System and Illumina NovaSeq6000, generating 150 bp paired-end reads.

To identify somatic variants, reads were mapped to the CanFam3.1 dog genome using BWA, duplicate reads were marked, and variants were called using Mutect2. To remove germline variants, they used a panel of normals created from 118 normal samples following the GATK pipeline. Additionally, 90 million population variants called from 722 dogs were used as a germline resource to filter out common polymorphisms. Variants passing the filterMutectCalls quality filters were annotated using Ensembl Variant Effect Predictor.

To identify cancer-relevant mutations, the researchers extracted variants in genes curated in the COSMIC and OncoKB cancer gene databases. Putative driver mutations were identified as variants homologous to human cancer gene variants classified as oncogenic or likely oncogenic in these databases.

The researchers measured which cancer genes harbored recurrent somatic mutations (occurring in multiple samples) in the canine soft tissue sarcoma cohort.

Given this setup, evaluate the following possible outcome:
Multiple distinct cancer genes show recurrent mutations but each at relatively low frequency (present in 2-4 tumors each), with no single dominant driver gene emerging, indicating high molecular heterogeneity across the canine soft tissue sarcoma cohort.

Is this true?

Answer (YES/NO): NO